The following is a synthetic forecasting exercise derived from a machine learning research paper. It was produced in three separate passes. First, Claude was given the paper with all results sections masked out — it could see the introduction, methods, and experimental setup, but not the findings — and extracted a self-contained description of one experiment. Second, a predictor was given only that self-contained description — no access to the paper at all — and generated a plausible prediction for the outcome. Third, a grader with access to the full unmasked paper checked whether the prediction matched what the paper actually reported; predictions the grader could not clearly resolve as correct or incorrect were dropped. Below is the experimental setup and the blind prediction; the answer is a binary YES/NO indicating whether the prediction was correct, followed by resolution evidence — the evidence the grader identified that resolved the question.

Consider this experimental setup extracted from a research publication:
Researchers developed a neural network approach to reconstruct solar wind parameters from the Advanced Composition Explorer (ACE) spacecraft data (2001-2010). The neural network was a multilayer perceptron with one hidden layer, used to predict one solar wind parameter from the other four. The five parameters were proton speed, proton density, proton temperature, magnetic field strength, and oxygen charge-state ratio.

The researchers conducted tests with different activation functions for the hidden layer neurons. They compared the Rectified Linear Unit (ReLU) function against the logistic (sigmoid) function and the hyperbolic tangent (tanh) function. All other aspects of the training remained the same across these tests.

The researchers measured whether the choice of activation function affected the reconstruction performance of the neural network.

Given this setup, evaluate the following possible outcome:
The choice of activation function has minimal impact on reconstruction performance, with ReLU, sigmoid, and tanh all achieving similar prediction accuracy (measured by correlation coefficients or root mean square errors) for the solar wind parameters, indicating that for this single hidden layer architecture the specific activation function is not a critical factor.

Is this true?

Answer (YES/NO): YES